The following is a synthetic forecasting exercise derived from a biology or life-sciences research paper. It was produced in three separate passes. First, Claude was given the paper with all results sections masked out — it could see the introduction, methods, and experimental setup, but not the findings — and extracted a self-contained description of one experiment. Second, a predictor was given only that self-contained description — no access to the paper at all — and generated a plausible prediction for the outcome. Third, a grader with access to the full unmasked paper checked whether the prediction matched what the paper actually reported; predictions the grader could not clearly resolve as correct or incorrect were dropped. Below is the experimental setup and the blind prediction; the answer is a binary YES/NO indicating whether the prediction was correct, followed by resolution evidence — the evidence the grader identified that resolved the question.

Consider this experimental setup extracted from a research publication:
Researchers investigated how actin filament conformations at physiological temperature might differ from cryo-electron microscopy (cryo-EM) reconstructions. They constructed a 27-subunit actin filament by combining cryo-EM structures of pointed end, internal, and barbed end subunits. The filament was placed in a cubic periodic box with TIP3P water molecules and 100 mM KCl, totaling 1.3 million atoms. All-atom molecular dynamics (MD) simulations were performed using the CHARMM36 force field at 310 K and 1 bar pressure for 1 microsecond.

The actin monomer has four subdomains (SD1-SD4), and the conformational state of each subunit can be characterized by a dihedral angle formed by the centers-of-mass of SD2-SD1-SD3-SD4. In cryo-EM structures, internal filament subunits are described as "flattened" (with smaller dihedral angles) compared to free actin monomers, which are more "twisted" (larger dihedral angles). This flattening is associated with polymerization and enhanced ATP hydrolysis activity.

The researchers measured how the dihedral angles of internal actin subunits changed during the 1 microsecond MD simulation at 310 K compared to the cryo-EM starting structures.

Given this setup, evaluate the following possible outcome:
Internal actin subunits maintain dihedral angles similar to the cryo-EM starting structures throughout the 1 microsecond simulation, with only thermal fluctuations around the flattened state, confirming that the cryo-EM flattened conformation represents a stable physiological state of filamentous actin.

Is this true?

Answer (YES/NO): NO